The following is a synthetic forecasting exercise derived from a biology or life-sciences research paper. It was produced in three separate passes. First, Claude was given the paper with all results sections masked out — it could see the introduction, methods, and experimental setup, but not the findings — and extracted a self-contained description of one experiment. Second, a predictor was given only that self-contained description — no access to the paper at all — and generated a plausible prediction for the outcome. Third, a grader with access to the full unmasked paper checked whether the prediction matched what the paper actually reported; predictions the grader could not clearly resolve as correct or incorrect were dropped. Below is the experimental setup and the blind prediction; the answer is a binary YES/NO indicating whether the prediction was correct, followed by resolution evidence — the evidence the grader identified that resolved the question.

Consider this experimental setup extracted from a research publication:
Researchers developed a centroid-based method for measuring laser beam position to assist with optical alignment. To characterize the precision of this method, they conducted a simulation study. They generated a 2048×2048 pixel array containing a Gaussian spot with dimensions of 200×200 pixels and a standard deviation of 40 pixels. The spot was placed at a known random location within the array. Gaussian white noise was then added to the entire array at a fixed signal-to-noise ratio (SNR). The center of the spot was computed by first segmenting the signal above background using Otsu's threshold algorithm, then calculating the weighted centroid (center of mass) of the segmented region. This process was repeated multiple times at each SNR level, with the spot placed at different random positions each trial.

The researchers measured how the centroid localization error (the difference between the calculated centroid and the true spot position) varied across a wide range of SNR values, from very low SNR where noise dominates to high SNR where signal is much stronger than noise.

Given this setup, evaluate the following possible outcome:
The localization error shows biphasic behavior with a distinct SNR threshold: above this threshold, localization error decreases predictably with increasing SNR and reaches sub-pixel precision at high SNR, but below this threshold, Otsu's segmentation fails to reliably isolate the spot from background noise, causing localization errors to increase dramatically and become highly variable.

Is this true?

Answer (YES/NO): NO